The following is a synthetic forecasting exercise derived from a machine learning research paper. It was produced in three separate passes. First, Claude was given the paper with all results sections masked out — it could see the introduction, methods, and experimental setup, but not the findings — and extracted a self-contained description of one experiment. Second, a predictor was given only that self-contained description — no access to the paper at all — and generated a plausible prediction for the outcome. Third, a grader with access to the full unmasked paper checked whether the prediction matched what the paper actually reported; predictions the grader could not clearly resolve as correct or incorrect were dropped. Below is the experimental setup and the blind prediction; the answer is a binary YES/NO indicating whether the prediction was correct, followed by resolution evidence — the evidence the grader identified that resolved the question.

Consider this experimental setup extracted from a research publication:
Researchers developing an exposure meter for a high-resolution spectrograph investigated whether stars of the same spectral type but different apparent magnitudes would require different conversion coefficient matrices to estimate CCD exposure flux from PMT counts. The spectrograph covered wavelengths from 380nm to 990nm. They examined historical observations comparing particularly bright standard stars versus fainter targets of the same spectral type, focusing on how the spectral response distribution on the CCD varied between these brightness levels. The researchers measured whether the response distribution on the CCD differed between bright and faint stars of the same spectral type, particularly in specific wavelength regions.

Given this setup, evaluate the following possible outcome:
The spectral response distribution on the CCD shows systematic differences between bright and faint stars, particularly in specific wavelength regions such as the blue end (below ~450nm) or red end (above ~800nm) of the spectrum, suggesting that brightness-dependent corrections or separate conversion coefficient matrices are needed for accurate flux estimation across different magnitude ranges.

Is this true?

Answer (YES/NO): YES